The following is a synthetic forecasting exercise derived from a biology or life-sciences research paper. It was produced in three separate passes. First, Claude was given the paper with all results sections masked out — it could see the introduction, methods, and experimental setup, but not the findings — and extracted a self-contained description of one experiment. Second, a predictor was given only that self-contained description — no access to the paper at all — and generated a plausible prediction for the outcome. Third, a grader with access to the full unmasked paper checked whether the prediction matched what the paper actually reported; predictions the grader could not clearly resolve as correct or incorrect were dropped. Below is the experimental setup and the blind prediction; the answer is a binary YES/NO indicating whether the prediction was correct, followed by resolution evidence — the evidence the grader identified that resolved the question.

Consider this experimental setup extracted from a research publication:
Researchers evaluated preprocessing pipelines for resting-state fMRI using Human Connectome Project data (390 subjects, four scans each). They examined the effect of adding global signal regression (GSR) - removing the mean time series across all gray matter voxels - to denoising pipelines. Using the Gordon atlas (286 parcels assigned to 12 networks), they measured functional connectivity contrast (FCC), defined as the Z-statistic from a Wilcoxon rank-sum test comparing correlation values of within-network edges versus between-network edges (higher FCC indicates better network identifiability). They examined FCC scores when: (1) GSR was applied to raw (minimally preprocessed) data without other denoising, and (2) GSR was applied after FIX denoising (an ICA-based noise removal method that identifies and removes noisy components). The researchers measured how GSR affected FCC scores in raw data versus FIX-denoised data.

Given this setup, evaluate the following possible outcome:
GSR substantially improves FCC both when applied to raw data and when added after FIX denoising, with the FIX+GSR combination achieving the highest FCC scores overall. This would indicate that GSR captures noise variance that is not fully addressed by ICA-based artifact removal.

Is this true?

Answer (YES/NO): NO